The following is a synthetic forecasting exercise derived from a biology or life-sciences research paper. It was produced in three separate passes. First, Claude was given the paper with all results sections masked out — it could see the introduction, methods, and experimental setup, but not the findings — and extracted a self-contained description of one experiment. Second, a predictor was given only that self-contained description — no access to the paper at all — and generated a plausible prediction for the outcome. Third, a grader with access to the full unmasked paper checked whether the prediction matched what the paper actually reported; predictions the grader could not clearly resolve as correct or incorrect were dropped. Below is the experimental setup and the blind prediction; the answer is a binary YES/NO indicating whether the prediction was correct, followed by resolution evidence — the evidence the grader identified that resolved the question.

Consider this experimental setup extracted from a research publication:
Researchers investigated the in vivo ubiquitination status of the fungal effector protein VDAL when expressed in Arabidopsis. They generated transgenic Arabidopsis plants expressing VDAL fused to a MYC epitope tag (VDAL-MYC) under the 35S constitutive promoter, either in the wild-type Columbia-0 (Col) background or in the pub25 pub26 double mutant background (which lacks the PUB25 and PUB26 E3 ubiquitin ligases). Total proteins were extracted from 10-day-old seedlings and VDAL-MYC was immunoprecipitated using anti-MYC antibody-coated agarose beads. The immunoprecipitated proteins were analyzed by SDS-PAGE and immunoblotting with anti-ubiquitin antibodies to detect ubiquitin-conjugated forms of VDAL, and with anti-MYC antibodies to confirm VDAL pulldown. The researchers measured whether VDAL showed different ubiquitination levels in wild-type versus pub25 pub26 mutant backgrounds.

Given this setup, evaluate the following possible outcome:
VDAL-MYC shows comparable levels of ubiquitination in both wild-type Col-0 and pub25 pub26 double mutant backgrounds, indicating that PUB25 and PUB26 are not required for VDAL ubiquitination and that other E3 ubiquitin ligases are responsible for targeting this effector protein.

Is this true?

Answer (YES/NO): NO